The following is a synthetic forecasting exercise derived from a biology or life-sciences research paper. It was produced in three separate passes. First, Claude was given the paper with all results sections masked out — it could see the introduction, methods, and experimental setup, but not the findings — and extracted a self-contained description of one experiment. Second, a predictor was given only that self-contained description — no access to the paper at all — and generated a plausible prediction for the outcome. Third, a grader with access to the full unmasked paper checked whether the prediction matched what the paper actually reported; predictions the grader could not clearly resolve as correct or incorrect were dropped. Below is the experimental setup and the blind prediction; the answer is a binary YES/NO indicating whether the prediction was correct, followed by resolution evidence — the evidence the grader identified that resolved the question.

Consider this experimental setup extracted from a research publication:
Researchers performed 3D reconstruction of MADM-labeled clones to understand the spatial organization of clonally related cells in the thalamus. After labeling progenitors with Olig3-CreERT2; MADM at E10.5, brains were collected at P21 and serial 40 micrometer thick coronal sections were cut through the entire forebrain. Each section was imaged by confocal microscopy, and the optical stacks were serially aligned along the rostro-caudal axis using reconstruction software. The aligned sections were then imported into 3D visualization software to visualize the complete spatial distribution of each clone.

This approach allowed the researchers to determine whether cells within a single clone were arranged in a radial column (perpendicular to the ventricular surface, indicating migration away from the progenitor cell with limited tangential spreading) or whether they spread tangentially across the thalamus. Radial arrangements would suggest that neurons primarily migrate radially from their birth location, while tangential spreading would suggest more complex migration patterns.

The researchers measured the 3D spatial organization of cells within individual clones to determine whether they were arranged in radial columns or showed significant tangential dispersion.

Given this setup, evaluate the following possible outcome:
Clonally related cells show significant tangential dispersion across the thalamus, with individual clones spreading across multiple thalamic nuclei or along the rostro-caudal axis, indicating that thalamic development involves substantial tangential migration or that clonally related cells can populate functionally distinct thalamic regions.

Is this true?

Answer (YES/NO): NO